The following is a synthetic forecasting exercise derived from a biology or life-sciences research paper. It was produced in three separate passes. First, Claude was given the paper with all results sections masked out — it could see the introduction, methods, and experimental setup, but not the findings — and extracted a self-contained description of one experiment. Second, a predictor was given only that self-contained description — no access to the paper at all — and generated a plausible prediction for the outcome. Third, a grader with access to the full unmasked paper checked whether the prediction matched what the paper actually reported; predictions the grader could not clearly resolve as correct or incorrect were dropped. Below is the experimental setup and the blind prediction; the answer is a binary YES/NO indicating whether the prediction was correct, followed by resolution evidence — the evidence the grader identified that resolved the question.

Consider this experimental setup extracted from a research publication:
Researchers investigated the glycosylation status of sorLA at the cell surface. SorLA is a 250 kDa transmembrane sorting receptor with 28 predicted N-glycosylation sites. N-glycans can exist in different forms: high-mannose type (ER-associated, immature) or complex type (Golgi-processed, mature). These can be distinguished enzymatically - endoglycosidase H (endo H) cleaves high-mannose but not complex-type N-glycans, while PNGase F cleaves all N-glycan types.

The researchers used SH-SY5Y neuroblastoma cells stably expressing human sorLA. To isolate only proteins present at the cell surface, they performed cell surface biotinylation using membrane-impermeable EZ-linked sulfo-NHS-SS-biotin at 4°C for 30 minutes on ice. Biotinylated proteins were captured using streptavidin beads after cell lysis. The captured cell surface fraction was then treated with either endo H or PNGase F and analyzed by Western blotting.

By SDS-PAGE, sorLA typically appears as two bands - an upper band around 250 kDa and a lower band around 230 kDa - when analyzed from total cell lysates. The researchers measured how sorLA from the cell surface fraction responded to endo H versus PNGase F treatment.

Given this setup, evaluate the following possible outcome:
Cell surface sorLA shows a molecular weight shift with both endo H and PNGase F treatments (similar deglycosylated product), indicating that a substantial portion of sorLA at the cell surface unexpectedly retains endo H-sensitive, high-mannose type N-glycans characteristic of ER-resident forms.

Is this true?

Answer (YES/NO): NO